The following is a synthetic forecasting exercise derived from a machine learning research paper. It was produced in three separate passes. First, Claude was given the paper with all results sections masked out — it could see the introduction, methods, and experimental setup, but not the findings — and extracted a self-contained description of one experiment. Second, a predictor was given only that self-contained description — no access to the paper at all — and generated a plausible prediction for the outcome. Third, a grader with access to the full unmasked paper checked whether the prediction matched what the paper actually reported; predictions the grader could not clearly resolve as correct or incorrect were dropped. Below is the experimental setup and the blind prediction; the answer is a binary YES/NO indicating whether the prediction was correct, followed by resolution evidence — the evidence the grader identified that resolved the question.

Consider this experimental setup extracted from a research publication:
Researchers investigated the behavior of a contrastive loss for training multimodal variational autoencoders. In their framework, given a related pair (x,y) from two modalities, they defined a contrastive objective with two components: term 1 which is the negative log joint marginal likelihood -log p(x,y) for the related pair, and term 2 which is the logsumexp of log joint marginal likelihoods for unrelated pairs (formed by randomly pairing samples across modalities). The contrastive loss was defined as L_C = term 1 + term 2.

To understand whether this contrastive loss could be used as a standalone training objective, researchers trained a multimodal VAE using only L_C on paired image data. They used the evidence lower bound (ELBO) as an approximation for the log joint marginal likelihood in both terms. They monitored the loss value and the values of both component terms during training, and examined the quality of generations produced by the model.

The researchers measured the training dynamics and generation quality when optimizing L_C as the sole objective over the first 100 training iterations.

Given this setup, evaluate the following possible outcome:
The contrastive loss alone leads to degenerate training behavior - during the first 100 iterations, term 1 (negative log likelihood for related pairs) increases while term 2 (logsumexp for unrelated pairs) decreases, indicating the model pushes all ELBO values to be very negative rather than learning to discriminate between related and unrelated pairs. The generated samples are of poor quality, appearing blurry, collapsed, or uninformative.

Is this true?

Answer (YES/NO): NO